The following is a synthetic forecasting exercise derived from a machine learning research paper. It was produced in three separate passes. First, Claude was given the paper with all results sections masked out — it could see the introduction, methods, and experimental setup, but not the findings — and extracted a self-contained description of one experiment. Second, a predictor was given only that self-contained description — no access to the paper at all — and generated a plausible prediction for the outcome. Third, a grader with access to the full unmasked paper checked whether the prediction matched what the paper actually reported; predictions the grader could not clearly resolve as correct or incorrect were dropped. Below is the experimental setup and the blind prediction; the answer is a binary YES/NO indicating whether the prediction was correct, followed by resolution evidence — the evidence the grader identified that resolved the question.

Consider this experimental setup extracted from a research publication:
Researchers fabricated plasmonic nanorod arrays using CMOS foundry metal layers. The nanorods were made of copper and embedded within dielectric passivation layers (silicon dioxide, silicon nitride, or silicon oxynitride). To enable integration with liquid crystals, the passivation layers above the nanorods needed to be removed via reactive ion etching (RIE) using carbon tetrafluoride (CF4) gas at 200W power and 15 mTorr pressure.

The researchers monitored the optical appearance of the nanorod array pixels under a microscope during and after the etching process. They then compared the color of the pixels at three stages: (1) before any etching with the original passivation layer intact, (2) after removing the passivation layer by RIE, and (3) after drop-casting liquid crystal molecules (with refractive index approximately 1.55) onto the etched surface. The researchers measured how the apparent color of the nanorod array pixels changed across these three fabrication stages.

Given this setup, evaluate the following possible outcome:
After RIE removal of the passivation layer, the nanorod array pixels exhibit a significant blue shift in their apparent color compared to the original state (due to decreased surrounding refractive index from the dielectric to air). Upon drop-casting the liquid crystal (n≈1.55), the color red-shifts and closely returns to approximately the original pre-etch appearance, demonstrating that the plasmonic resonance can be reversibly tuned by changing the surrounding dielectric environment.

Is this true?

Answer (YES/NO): YES